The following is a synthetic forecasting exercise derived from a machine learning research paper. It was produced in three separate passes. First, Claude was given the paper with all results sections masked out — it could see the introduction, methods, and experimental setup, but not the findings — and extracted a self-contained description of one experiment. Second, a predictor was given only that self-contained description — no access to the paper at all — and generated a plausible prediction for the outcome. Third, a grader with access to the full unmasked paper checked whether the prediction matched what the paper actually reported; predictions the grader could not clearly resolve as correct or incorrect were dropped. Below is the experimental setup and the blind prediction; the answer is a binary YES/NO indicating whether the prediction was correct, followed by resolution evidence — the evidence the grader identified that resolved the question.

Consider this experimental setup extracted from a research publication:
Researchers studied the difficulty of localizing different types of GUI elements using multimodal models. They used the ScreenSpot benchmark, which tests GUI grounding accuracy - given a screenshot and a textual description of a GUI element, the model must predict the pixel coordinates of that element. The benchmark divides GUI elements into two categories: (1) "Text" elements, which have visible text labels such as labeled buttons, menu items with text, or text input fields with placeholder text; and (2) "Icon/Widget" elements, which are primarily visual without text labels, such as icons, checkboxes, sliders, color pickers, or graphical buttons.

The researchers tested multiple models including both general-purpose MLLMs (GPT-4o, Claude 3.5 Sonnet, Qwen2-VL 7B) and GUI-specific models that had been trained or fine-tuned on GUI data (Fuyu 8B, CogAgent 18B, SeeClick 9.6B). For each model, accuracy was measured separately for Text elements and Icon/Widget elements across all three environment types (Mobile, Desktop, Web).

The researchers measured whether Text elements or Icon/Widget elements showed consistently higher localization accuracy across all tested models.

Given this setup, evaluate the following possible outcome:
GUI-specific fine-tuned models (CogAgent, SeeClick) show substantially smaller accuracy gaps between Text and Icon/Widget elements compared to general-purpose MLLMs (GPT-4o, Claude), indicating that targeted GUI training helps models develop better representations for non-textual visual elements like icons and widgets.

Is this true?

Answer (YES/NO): NO